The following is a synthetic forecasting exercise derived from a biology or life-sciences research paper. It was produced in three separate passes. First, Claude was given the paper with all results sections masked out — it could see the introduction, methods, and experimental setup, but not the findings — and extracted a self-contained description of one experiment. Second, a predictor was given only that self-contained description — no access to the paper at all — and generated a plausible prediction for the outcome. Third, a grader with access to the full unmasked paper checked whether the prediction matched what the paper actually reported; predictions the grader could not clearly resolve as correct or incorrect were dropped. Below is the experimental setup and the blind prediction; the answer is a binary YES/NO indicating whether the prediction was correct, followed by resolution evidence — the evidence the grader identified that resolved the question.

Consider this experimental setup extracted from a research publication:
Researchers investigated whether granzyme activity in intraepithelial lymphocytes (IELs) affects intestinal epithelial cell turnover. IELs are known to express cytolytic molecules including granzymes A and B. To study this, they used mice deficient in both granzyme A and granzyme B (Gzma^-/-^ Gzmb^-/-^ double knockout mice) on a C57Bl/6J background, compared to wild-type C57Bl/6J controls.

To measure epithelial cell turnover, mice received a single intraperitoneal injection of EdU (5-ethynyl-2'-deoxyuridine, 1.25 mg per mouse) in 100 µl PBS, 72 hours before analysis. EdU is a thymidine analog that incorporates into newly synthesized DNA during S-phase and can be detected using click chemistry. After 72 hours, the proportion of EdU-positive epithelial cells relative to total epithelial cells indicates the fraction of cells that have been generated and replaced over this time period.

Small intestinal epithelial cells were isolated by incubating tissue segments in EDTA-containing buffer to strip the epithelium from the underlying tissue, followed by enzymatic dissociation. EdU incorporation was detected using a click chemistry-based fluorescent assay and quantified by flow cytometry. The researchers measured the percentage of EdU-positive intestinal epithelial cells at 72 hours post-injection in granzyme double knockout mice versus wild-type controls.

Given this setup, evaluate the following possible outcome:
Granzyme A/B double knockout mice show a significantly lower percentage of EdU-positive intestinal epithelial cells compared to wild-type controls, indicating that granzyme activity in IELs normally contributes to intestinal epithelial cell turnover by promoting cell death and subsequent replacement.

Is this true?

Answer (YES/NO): NO